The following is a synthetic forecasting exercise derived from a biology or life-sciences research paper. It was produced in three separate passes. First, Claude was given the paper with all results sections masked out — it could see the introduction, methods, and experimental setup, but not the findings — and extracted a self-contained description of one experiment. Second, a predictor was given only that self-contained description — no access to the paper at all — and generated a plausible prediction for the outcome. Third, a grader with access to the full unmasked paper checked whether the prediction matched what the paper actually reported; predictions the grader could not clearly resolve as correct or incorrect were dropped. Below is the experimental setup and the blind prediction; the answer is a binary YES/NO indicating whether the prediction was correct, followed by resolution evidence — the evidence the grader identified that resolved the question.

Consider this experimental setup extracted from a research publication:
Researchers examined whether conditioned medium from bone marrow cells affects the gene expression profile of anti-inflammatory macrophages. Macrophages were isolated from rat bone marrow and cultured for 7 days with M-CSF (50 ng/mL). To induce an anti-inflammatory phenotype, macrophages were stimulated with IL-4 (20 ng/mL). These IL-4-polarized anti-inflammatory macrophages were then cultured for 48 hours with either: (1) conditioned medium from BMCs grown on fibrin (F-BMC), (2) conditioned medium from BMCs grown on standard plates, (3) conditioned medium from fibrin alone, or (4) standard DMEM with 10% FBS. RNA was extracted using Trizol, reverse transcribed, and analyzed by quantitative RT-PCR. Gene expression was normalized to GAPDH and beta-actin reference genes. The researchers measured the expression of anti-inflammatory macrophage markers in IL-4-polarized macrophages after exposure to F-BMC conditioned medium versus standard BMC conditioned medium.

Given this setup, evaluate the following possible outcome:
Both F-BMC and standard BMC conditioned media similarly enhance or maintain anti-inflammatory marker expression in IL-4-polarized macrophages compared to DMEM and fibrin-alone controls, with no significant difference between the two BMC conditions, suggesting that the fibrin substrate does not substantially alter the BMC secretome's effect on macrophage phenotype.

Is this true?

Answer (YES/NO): NO